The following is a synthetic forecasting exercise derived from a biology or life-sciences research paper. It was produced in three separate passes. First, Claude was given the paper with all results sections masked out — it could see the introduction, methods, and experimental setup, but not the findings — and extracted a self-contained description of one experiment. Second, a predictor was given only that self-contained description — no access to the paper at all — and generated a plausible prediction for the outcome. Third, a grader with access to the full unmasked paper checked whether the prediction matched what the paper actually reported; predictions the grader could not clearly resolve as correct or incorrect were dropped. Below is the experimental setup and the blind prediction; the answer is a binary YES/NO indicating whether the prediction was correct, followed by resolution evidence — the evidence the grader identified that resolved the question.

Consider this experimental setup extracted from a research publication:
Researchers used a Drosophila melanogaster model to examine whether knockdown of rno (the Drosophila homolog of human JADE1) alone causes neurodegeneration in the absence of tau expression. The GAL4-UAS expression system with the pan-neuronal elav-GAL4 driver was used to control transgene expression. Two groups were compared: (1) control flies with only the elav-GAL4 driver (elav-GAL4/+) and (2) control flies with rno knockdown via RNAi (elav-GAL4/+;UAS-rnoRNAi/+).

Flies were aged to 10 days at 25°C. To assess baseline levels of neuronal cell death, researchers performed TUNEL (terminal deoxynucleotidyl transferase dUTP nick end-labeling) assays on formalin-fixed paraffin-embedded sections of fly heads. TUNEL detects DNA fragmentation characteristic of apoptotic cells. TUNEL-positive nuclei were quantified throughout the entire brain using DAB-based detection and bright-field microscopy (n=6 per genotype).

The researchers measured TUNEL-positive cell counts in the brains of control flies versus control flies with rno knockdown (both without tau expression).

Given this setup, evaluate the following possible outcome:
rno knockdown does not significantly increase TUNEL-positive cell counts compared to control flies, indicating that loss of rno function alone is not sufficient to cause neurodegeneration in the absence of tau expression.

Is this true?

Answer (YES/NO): YES